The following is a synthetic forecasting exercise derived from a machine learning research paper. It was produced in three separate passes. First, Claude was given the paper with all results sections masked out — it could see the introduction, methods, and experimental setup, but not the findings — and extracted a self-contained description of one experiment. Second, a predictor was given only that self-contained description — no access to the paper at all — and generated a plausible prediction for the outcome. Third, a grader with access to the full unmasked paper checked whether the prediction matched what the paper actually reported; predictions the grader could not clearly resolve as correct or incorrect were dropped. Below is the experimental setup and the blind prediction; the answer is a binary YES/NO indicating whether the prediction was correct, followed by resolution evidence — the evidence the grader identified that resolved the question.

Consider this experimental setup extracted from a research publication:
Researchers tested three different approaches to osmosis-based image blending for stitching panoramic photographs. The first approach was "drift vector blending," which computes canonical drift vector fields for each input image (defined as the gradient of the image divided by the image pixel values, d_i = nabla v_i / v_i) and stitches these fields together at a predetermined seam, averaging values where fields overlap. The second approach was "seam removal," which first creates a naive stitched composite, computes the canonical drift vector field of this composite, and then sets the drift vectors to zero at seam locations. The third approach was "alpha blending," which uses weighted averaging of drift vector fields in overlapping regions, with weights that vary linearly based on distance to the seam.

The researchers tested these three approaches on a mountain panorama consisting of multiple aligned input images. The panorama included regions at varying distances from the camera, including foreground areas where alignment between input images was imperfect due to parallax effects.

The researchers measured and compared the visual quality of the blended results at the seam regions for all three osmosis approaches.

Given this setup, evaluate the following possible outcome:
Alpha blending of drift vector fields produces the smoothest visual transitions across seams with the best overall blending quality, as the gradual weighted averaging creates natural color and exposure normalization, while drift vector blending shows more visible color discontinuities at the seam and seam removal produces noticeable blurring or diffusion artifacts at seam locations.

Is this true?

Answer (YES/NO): NO